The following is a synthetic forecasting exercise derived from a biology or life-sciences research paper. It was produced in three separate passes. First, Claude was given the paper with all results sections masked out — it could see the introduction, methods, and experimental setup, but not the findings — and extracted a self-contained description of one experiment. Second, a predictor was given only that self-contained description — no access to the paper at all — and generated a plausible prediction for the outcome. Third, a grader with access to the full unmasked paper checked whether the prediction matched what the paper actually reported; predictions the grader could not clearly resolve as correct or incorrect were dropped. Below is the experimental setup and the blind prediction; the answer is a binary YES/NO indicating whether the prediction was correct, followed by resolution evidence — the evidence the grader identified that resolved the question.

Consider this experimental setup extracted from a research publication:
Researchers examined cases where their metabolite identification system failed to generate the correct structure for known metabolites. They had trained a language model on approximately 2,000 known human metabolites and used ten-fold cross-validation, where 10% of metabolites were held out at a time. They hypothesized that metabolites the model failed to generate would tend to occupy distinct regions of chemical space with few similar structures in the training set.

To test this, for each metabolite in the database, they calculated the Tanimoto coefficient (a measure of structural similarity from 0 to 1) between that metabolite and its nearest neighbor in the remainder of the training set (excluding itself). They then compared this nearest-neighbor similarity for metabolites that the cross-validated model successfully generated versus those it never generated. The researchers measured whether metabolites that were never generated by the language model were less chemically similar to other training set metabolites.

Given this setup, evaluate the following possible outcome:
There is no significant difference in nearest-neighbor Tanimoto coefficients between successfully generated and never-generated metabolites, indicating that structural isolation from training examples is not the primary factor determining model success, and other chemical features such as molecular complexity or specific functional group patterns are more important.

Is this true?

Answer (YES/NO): NO